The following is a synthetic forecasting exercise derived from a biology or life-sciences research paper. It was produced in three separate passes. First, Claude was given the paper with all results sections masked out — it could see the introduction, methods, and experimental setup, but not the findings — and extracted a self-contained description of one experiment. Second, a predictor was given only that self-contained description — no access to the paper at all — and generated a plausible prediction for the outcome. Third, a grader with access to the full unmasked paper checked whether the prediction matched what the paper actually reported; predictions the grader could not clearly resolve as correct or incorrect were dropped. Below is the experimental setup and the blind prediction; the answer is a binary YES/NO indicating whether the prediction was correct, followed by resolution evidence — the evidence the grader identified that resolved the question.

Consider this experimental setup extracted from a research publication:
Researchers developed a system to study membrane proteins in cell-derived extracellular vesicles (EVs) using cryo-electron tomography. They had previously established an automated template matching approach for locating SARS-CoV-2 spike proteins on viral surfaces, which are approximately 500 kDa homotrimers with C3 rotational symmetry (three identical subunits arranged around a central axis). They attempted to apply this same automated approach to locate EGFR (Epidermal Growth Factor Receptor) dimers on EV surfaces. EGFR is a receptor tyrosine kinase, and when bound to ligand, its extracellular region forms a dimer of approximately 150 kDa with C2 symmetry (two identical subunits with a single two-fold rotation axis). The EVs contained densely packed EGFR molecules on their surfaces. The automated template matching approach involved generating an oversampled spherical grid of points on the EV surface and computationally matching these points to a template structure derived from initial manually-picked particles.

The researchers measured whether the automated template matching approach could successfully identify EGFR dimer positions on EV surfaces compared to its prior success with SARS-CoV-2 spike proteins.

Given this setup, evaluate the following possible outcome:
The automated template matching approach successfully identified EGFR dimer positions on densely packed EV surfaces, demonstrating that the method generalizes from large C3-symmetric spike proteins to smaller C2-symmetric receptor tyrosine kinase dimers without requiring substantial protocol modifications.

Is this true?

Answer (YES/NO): NO